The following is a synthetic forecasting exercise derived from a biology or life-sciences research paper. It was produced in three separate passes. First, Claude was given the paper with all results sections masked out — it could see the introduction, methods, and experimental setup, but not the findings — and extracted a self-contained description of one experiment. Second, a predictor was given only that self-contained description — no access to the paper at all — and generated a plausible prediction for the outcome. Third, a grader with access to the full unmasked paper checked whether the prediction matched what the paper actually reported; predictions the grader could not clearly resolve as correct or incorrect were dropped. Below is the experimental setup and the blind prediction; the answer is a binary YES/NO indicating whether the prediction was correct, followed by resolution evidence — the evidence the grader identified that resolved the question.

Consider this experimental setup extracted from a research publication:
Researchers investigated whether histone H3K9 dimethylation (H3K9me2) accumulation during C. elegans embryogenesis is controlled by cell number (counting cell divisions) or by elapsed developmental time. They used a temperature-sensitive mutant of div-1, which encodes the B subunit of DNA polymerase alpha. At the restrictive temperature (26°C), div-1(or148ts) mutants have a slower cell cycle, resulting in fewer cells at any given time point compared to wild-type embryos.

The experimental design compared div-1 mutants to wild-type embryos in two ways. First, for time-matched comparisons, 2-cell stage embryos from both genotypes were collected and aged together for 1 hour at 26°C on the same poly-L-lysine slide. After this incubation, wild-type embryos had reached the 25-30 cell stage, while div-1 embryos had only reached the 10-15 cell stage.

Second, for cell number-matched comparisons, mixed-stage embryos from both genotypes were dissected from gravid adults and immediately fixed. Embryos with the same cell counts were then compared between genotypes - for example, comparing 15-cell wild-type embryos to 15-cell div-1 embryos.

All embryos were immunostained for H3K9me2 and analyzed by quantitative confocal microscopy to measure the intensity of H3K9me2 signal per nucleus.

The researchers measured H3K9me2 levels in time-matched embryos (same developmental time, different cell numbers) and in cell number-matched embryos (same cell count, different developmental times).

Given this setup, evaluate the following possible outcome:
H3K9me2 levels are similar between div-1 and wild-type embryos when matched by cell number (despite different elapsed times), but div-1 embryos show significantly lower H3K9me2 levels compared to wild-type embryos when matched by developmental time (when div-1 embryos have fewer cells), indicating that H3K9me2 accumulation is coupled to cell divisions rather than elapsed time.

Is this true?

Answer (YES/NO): NO